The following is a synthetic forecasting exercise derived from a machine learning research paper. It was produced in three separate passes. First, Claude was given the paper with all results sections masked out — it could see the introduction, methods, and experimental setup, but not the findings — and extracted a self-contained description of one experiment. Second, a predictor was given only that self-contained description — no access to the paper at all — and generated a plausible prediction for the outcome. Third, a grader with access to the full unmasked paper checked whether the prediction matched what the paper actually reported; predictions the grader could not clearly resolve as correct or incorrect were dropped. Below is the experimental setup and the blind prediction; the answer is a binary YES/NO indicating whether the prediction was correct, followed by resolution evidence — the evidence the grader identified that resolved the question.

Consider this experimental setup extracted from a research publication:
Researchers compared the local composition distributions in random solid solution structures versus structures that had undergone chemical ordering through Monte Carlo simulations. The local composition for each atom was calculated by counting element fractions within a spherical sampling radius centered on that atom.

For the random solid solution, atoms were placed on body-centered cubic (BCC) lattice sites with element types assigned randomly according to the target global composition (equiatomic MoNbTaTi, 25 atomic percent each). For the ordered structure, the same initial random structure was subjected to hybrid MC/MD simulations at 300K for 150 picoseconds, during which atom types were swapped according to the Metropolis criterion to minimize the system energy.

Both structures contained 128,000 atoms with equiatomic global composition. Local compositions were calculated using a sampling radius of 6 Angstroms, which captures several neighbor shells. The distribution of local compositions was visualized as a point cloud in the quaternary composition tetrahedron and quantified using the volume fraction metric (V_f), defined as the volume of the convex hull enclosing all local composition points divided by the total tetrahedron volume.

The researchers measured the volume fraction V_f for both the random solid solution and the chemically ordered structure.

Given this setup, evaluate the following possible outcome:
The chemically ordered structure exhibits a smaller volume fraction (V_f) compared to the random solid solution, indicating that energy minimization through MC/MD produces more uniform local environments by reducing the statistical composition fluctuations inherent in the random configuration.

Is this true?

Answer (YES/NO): NO